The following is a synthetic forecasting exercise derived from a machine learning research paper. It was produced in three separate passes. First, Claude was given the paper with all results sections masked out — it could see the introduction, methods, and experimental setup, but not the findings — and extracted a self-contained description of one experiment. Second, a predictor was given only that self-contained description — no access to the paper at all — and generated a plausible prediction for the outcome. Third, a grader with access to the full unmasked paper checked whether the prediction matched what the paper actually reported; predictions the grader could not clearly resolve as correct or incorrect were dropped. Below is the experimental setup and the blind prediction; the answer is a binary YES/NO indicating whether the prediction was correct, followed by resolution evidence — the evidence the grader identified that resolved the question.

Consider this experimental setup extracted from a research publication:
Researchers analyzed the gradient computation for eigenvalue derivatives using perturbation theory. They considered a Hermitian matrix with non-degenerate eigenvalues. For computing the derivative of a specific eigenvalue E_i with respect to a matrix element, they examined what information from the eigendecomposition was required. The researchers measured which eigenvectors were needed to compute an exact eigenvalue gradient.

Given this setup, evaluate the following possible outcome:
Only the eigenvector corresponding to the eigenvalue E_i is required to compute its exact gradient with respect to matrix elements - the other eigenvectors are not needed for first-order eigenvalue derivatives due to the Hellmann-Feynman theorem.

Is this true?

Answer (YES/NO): YES